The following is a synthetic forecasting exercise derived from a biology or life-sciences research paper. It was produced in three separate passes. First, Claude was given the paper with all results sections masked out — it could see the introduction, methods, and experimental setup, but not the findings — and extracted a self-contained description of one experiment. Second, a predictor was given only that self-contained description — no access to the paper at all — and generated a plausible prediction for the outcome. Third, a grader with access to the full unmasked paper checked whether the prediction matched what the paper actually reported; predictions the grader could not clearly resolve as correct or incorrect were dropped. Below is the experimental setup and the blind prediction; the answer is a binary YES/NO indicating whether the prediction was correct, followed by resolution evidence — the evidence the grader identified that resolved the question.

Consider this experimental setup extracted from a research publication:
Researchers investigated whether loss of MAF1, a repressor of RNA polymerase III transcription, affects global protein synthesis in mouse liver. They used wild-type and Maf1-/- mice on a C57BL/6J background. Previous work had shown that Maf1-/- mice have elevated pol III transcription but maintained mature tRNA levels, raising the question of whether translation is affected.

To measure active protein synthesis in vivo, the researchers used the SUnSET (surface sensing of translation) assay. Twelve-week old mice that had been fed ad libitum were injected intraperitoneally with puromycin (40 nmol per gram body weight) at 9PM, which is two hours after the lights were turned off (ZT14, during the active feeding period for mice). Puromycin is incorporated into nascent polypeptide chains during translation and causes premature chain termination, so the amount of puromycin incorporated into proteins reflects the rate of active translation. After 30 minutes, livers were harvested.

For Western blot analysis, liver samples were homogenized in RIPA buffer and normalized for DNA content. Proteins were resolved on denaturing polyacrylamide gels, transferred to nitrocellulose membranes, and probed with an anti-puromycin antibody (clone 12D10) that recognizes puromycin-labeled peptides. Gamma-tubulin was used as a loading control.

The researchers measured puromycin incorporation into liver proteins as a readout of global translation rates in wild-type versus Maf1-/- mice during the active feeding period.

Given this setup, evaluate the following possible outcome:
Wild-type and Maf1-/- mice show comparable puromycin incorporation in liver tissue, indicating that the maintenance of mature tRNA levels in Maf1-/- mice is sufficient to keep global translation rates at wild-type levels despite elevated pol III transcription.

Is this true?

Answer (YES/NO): NO